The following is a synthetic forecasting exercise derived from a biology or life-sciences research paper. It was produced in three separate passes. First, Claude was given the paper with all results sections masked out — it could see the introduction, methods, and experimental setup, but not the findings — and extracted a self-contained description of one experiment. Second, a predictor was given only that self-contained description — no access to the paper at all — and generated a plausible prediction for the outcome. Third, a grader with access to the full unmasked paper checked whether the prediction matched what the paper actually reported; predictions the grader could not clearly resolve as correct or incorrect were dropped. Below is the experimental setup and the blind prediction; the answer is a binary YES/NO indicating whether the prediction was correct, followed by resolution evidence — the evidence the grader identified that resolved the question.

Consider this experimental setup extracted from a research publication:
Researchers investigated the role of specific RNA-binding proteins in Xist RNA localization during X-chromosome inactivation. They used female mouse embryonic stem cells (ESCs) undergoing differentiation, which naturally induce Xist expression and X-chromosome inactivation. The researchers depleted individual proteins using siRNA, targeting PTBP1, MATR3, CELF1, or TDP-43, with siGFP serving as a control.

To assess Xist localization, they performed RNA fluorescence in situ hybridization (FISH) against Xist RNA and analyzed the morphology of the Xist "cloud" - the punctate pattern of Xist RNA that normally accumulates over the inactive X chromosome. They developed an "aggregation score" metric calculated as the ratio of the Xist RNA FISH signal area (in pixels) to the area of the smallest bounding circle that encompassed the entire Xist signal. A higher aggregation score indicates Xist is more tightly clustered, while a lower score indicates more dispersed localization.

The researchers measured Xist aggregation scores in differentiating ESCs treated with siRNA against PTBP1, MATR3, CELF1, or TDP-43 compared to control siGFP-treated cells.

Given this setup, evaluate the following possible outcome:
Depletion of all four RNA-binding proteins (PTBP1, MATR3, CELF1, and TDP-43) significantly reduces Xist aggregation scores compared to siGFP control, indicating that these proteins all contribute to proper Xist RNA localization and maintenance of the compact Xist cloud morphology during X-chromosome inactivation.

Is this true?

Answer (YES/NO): YES